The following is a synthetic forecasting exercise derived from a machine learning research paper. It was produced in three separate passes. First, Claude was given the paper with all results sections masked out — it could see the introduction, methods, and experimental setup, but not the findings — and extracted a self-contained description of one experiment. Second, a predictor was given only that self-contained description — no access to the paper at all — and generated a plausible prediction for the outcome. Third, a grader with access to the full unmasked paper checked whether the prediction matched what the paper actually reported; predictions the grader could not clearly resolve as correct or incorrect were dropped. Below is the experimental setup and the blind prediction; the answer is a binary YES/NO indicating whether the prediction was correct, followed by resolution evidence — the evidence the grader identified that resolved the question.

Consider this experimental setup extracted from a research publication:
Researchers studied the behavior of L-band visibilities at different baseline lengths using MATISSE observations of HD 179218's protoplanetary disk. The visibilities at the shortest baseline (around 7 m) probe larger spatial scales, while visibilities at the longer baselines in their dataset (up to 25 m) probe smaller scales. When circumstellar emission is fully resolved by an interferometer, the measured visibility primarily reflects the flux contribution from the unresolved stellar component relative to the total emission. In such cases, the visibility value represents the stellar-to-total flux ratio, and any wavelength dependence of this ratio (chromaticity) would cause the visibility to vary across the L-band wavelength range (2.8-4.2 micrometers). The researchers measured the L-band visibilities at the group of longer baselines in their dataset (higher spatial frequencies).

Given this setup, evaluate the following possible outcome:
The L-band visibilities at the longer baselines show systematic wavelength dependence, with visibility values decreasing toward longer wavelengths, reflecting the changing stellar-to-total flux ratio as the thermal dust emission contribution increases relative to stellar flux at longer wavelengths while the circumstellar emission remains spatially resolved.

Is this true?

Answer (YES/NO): YES